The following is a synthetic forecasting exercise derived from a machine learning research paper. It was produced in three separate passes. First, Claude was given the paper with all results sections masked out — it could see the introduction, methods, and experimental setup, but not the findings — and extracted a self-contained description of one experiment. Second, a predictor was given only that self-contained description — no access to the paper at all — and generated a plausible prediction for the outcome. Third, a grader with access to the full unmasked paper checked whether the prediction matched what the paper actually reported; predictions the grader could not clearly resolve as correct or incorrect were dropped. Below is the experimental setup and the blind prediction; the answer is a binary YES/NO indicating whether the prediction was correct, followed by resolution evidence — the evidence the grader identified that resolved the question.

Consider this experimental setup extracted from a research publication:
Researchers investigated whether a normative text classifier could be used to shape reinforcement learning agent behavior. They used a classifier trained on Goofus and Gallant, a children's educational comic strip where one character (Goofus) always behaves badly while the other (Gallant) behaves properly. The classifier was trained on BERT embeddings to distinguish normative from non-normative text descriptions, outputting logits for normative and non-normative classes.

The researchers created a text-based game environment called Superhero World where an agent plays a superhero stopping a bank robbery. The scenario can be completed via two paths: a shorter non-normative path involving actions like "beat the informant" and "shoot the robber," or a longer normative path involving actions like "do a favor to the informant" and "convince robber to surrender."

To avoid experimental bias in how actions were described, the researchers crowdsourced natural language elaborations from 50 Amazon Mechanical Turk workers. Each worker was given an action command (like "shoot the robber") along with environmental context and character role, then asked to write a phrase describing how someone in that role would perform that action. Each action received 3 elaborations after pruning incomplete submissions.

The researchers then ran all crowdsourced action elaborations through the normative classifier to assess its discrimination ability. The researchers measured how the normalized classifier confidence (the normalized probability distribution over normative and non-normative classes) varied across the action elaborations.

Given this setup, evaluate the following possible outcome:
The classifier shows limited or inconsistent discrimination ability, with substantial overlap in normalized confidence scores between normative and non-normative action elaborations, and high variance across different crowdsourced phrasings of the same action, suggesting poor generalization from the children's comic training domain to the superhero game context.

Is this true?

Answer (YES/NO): YES